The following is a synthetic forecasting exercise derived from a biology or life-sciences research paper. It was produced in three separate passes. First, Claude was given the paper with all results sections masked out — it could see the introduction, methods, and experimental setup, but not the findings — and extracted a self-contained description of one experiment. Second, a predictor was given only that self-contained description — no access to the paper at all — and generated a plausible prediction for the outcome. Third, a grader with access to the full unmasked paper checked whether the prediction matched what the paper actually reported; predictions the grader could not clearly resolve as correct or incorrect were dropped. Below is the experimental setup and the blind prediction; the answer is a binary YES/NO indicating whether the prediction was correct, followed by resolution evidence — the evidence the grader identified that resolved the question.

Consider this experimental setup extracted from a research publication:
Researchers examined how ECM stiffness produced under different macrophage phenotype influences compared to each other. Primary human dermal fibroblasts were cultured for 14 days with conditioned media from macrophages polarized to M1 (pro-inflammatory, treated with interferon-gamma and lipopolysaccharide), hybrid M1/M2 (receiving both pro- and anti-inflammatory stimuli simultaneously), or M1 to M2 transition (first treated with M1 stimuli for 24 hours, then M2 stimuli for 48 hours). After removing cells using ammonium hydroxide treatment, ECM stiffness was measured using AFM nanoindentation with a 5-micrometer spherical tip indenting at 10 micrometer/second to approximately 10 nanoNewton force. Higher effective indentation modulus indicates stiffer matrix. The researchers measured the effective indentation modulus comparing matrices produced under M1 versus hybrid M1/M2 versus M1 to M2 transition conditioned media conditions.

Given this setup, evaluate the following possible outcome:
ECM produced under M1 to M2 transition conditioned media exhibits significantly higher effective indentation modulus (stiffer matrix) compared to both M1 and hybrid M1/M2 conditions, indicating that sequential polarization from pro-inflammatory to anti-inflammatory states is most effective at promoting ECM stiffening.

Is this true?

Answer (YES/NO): NO